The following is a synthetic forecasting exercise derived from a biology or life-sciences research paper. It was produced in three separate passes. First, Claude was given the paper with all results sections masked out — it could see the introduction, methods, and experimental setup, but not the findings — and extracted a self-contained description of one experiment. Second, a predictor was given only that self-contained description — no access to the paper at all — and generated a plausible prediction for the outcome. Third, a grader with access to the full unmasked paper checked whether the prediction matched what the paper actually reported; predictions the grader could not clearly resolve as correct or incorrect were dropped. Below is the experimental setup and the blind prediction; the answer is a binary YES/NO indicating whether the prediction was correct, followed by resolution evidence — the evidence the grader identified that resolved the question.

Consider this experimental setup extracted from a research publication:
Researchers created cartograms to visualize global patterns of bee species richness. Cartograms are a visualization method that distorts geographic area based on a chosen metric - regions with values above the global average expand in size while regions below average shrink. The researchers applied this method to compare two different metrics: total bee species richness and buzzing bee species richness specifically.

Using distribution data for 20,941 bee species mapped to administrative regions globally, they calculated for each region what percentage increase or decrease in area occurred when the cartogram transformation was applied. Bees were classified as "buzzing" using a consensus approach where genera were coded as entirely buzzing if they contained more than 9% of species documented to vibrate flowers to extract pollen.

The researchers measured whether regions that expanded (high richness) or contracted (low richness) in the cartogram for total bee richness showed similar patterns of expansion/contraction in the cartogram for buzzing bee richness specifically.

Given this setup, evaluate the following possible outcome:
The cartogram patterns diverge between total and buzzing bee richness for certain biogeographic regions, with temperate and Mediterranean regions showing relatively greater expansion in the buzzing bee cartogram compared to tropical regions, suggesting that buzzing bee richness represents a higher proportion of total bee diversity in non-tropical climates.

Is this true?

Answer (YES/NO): NO